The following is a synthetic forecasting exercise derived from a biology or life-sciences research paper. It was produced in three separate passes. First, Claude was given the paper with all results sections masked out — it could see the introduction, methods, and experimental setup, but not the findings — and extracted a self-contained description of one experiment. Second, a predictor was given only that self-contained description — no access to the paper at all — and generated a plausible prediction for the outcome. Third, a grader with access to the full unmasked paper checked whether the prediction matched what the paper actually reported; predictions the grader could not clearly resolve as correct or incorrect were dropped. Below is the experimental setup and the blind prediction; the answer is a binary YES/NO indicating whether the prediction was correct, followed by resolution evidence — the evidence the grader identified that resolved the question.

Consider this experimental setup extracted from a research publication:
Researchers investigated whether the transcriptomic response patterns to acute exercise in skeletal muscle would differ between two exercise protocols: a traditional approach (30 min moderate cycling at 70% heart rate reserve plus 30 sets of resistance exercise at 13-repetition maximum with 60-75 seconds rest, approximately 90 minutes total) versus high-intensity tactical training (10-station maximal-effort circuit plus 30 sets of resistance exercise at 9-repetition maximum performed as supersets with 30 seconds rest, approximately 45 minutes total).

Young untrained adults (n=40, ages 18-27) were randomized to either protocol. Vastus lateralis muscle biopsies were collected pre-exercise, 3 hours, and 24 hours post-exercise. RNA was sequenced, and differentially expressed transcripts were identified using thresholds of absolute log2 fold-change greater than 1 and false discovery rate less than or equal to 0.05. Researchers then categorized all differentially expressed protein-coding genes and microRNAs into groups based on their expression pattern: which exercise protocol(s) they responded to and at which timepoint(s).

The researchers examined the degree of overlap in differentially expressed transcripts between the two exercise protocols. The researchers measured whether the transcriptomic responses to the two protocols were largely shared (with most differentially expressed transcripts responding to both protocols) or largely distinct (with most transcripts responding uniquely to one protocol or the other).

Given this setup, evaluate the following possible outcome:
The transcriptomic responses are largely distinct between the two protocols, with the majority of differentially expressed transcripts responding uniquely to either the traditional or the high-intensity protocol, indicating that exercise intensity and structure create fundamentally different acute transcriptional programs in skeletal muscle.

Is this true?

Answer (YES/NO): YES